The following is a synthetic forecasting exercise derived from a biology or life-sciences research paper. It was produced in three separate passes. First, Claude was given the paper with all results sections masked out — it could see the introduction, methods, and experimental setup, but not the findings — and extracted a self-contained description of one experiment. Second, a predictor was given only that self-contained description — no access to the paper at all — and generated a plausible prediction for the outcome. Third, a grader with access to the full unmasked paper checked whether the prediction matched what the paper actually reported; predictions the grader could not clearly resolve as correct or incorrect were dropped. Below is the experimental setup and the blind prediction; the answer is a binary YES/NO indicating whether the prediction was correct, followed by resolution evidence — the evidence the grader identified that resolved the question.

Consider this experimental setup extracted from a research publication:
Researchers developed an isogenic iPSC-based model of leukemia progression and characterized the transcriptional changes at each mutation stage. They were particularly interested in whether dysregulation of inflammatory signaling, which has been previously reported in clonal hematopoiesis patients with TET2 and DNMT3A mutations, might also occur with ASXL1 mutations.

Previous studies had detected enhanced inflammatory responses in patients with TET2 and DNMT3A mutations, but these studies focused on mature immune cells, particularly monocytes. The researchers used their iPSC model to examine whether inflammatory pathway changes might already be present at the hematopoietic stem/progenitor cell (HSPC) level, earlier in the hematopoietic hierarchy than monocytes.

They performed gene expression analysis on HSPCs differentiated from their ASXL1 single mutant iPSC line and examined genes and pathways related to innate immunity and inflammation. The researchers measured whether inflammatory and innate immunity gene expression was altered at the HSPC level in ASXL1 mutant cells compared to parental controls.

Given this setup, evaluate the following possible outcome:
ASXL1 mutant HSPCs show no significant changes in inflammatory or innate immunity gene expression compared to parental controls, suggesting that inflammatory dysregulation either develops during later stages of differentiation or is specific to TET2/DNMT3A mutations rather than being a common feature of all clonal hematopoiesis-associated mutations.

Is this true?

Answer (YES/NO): NO